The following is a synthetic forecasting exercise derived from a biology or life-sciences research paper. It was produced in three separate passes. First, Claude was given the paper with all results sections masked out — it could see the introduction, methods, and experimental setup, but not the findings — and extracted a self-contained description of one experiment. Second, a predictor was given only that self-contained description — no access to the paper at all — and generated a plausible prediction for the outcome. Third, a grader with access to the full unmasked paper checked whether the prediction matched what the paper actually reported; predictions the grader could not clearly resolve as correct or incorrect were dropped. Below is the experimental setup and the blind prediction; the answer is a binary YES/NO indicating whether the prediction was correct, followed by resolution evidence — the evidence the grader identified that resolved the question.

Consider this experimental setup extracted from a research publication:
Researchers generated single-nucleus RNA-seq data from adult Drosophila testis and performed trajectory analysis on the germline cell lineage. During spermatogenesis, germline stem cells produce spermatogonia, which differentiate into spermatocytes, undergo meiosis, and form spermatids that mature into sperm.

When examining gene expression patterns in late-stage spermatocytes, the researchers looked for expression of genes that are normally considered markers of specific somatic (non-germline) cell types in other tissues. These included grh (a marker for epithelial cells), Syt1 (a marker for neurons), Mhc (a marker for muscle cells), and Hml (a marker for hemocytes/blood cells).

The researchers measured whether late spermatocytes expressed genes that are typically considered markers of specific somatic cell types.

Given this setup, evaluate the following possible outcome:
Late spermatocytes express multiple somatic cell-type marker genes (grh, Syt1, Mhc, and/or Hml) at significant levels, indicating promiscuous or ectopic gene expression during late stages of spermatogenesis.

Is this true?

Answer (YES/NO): YES